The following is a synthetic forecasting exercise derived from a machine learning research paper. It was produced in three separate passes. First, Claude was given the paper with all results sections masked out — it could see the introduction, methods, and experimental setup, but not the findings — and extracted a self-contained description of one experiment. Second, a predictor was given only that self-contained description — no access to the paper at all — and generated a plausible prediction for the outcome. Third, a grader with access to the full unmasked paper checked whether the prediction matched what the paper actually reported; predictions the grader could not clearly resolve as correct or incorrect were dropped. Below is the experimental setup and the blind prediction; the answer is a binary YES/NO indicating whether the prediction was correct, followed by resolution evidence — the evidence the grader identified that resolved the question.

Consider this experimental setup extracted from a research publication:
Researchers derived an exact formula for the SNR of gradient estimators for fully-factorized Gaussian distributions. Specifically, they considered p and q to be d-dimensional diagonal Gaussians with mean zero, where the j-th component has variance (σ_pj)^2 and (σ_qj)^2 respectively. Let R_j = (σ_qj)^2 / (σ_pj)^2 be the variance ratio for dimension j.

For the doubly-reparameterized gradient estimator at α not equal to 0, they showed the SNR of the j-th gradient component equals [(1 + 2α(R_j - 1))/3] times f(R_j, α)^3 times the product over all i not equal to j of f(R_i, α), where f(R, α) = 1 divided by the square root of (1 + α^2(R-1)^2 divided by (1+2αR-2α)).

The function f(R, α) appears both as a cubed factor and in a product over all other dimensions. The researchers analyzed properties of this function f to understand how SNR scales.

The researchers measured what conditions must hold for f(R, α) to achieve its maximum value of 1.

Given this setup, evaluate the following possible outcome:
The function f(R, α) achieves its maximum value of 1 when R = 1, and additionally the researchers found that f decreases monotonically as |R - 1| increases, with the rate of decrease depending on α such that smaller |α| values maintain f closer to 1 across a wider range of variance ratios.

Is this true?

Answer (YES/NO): YES